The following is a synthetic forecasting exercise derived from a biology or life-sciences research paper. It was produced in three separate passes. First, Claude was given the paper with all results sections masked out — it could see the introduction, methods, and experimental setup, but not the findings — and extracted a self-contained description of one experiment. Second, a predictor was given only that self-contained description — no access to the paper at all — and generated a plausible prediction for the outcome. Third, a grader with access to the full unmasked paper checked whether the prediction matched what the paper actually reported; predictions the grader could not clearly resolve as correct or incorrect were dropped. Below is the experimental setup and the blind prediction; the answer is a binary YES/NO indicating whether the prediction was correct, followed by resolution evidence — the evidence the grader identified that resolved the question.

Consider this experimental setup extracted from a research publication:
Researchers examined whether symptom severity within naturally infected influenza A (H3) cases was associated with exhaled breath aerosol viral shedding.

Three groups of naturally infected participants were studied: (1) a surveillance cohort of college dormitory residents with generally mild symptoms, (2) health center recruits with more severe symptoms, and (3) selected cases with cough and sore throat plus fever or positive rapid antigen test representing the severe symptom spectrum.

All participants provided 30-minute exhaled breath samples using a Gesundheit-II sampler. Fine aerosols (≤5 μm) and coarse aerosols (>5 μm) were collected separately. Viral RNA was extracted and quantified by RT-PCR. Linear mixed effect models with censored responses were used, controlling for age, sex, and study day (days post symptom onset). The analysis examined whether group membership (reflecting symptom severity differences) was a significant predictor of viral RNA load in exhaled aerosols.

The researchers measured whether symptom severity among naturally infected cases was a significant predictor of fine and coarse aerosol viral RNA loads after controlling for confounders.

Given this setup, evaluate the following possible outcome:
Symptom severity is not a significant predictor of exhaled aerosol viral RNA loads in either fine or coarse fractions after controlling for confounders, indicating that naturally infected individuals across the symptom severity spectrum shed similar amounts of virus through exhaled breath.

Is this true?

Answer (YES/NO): NO